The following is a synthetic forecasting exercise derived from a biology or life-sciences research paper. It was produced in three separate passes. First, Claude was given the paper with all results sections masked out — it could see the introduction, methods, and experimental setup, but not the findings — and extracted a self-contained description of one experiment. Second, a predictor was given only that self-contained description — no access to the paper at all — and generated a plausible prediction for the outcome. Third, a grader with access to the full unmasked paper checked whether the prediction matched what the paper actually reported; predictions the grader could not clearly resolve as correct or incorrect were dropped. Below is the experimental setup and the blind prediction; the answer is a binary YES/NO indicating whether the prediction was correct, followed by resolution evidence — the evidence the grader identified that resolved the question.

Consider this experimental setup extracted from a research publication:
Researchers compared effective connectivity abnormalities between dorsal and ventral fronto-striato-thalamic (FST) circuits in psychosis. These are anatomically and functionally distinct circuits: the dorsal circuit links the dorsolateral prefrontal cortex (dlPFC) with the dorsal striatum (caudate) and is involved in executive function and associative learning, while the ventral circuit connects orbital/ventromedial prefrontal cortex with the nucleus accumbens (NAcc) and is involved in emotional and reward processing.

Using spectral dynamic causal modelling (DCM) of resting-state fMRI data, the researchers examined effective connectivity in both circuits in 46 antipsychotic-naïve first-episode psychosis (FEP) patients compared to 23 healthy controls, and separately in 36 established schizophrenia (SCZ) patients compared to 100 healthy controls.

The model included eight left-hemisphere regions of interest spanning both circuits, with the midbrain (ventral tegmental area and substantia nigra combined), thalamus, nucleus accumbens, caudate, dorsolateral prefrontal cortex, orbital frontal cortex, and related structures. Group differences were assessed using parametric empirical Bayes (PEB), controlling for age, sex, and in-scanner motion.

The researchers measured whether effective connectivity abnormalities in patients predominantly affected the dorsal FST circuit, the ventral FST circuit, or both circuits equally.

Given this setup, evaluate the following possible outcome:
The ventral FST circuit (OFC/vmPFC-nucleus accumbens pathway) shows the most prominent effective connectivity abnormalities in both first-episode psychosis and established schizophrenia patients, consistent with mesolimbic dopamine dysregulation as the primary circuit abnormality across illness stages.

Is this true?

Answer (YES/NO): NO